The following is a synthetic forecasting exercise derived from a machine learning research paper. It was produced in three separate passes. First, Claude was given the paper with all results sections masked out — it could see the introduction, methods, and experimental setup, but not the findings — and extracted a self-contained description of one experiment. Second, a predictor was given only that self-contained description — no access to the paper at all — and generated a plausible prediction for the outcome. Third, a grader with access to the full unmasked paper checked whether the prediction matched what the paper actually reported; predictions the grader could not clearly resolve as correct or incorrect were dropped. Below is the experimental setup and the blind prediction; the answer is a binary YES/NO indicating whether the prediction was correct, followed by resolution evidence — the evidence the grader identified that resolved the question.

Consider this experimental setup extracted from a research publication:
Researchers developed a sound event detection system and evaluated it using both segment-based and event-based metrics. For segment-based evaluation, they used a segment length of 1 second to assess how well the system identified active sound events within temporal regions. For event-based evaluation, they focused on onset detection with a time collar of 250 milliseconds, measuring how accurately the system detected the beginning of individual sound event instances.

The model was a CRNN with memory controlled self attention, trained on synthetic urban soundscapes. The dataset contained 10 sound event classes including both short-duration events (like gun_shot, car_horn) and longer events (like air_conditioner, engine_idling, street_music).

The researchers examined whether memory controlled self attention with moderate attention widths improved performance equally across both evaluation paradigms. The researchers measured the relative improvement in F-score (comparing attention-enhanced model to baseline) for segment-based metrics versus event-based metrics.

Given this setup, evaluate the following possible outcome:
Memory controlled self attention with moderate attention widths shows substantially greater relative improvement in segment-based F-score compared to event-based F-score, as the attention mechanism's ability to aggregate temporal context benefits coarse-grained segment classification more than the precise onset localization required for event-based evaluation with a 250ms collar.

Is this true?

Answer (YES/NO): NO